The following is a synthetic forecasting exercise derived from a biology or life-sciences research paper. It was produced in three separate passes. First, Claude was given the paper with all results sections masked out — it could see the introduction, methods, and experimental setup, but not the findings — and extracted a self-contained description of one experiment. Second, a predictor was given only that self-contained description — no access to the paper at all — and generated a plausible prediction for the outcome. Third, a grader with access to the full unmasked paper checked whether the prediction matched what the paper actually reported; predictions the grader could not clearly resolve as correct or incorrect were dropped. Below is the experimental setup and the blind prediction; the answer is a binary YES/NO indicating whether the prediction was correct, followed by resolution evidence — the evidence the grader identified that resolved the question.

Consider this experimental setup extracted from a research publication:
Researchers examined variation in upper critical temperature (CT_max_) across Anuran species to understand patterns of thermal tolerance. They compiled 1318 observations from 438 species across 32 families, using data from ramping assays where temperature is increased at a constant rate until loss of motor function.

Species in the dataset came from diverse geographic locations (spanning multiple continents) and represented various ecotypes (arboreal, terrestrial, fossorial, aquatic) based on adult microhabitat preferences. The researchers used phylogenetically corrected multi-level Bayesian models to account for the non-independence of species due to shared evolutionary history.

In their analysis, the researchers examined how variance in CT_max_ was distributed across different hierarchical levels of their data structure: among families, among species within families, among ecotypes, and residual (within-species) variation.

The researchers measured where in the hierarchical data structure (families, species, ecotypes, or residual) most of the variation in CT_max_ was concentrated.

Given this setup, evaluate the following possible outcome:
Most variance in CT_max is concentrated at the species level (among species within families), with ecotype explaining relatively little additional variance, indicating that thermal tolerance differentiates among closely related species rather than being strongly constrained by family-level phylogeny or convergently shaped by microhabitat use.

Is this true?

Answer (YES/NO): NO